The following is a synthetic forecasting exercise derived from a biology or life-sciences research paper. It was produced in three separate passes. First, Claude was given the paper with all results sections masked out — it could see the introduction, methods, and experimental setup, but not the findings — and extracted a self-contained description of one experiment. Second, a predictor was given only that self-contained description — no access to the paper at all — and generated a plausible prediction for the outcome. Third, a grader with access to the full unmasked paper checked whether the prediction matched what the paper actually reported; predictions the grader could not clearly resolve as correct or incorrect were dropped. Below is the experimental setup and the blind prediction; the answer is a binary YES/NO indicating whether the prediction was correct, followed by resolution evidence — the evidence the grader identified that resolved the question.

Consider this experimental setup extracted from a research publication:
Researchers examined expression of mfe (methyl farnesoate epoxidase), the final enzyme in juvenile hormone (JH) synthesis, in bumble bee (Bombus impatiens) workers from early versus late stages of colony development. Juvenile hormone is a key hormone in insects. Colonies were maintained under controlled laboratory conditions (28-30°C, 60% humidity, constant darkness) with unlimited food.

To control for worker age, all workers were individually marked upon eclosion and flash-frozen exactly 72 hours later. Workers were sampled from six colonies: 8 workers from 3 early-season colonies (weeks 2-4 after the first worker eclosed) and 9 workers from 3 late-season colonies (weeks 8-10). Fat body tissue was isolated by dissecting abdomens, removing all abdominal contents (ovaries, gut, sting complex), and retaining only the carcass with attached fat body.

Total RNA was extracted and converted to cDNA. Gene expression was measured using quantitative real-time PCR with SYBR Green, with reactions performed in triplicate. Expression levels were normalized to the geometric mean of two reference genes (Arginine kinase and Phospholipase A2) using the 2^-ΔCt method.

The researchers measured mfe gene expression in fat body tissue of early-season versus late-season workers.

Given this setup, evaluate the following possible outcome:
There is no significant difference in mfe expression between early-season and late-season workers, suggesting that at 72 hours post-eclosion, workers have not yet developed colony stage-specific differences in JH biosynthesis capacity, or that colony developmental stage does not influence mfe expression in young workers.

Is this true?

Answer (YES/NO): NO